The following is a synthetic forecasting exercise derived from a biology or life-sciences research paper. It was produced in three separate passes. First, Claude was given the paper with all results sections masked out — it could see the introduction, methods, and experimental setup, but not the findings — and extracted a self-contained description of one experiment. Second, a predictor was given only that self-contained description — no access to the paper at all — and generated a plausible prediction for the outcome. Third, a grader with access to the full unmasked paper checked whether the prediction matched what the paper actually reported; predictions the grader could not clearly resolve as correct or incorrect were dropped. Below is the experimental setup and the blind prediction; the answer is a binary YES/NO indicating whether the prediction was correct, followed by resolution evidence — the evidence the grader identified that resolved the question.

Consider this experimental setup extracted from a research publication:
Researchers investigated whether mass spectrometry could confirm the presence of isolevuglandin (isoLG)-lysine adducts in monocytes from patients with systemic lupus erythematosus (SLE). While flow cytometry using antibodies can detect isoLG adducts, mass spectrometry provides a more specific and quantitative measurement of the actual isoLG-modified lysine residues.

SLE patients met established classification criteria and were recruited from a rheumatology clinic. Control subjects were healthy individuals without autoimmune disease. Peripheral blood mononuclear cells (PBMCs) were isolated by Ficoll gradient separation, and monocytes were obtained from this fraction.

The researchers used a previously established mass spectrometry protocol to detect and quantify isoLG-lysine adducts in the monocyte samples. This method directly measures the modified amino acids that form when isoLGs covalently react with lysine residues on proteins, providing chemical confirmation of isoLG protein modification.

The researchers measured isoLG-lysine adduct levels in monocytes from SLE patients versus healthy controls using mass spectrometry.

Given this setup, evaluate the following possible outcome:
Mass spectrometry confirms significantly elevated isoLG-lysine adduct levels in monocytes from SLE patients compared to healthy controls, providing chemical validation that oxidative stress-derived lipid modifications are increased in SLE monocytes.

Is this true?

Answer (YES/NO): YES